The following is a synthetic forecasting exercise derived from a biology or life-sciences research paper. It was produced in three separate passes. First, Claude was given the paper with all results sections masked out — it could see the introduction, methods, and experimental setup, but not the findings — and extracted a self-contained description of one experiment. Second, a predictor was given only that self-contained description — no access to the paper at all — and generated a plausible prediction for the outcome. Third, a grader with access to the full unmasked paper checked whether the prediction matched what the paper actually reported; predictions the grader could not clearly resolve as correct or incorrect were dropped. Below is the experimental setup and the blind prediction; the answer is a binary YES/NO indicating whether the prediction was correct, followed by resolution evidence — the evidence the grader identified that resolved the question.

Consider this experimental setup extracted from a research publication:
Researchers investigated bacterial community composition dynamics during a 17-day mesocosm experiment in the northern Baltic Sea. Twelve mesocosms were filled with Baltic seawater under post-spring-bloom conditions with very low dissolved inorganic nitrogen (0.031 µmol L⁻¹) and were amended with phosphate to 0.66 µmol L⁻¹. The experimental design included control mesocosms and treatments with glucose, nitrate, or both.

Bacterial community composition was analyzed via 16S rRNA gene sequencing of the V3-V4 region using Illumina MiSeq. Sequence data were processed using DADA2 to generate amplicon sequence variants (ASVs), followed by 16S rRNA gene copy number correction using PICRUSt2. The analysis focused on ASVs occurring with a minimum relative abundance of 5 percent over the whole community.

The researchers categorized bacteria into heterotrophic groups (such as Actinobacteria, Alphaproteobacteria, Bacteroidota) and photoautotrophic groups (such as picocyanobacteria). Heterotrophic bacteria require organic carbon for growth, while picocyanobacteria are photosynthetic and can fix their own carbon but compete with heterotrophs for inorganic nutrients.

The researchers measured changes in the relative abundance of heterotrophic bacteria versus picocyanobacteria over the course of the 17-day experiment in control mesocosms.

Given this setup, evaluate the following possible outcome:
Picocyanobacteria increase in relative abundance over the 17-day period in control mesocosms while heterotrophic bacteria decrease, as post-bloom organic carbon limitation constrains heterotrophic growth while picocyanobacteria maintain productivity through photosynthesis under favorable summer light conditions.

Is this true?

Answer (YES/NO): YES